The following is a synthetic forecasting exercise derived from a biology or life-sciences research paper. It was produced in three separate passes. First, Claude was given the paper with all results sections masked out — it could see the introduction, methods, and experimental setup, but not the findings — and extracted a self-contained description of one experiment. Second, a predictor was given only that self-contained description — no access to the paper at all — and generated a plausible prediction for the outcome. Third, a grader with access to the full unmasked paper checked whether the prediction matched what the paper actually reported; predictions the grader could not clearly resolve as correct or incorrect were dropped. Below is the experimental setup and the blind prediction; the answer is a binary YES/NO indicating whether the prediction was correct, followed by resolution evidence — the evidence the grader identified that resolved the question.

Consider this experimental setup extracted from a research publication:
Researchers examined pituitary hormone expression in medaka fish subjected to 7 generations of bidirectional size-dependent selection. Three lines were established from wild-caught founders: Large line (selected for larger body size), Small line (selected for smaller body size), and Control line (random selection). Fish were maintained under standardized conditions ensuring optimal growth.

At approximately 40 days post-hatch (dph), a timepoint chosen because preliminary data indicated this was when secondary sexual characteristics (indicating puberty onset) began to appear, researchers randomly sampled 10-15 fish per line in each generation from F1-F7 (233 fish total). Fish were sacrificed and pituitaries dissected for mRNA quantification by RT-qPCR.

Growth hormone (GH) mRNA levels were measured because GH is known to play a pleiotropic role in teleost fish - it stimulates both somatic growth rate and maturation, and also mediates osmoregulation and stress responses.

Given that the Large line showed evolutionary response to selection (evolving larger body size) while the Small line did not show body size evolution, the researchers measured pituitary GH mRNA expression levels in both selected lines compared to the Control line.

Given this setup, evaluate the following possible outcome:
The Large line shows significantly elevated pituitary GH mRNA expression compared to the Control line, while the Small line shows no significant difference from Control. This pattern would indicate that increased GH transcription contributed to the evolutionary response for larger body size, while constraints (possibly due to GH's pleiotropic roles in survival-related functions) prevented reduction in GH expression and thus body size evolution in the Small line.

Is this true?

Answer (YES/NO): NO